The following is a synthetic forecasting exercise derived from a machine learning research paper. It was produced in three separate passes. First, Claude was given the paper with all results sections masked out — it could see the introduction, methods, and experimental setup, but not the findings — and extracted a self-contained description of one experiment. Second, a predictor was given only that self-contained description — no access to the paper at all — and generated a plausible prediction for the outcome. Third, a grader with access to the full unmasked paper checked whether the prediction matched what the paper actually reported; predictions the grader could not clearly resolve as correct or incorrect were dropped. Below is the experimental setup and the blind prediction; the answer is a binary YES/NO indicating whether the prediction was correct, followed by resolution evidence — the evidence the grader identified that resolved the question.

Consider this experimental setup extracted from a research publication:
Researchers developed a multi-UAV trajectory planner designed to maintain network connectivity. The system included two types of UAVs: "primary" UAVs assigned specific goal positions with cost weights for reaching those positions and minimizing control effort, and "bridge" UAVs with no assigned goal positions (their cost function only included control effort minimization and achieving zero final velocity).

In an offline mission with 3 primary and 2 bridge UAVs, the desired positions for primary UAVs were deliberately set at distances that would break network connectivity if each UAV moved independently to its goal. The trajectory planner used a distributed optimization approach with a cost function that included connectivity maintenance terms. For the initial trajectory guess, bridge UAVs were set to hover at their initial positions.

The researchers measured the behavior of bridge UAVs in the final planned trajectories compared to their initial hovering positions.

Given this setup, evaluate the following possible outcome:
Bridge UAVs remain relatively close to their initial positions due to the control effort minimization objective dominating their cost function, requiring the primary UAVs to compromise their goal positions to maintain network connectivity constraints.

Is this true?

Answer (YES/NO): NO